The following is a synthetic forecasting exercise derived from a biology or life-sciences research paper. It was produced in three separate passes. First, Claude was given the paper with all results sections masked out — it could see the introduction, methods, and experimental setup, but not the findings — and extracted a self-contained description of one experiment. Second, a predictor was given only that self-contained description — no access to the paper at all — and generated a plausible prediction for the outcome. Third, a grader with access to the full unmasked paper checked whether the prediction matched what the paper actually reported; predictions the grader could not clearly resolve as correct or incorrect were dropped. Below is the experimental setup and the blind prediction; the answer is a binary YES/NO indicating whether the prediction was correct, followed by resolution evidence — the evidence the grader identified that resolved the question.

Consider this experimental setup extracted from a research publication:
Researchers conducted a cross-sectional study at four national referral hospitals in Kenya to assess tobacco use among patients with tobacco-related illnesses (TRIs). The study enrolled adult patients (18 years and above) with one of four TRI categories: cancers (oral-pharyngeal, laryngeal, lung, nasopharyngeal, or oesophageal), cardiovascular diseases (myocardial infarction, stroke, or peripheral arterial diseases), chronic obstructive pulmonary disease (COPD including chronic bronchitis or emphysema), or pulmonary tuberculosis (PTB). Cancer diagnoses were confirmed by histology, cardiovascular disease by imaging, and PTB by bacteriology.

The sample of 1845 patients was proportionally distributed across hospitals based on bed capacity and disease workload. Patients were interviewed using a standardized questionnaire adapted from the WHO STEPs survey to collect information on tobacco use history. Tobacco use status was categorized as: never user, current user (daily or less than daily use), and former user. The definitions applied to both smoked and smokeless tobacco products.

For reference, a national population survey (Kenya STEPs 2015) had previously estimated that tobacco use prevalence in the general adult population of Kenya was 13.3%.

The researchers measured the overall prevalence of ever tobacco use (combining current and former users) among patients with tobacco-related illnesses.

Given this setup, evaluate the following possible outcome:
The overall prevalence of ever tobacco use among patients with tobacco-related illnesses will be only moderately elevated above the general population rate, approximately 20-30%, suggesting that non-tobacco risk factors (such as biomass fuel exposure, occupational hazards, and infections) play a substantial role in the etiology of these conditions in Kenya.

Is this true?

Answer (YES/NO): NO